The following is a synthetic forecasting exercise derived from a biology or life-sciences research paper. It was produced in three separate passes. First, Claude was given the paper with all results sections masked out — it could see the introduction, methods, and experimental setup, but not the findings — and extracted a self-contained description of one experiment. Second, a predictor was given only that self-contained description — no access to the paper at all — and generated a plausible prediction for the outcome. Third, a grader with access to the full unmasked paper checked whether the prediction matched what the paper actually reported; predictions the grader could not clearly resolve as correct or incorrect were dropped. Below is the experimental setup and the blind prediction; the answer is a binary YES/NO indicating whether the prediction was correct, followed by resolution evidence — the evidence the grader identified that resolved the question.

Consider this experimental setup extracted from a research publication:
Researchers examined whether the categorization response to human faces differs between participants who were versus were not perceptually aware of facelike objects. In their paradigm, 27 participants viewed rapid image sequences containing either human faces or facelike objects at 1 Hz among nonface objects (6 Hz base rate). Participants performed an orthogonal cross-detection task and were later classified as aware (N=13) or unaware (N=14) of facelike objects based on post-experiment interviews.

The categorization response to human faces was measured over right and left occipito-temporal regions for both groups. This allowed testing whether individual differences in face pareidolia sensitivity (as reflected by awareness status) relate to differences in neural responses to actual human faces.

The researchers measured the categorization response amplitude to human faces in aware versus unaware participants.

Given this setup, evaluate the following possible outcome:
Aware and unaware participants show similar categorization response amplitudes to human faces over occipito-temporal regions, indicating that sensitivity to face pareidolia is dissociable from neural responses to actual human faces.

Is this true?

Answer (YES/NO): YES